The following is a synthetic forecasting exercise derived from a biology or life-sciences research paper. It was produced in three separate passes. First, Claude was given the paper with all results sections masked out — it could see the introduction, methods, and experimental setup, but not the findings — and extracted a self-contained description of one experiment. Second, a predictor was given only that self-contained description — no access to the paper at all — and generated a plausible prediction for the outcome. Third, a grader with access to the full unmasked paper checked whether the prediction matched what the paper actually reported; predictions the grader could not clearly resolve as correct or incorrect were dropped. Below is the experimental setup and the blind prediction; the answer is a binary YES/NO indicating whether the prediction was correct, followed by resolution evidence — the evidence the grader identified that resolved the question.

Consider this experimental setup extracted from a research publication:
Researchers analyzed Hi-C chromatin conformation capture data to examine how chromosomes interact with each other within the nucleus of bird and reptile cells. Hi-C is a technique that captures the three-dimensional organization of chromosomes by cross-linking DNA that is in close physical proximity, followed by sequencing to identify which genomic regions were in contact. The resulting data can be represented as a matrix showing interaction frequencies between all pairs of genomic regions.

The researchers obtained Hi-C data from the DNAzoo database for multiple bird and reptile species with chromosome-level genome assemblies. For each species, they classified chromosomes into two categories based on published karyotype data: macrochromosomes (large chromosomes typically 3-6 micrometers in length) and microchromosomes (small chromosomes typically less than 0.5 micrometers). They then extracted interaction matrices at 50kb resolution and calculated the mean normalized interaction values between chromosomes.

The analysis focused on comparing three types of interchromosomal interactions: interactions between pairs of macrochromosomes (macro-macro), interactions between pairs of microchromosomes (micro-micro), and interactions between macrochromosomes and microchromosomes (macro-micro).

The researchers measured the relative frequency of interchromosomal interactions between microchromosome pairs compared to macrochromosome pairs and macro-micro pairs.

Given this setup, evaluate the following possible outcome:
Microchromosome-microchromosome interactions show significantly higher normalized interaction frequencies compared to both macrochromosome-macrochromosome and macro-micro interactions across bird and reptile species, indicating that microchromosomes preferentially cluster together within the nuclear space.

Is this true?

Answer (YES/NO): YES